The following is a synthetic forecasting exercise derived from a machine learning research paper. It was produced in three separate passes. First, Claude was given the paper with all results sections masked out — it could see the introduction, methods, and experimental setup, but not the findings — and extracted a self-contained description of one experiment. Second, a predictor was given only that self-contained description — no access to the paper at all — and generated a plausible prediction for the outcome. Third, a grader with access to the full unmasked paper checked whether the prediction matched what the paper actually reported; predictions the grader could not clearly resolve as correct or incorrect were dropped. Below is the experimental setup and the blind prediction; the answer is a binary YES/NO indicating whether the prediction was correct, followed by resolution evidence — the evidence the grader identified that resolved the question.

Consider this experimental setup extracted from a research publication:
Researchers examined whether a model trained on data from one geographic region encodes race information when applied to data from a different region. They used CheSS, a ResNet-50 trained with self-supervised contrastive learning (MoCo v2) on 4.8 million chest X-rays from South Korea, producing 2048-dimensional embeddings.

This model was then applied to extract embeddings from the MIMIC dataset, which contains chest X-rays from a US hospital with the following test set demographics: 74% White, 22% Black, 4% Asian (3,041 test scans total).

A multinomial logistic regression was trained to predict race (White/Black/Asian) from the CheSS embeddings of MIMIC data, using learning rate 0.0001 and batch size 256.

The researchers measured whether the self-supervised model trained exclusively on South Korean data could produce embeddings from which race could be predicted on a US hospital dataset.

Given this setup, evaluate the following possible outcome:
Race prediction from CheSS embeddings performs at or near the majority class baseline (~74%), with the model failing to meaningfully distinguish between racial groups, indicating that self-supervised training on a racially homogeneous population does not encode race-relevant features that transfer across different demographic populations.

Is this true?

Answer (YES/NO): NO